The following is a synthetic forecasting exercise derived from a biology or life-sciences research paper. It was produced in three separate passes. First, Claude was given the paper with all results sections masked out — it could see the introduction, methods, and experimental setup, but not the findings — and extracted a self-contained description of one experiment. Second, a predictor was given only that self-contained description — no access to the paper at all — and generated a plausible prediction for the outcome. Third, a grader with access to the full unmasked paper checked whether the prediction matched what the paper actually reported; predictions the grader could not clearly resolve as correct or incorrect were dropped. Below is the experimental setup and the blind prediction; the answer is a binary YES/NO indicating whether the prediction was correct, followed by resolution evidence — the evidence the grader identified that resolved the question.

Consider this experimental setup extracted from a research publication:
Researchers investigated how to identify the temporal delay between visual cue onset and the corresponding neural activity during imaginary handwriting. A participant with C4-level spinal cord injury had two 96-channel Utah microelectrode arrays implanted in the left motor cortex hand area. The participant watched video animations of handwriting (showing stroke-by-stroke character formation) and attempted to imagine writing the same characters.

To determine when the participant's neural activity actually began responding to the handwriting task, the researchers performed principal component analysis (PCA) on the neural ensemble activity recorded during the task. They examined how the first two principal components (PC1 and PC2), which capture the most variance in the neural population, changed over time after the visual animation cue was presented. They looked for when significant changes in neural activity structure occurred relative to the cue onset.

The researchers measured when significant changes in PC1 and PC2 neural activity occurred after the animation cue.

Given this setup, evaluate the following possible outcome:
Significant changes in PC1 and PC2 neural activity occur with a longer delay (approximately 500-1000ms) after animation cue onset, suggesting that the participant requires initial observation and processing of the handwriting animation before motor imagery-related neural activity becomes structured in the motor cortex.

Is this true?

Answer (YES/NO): NO